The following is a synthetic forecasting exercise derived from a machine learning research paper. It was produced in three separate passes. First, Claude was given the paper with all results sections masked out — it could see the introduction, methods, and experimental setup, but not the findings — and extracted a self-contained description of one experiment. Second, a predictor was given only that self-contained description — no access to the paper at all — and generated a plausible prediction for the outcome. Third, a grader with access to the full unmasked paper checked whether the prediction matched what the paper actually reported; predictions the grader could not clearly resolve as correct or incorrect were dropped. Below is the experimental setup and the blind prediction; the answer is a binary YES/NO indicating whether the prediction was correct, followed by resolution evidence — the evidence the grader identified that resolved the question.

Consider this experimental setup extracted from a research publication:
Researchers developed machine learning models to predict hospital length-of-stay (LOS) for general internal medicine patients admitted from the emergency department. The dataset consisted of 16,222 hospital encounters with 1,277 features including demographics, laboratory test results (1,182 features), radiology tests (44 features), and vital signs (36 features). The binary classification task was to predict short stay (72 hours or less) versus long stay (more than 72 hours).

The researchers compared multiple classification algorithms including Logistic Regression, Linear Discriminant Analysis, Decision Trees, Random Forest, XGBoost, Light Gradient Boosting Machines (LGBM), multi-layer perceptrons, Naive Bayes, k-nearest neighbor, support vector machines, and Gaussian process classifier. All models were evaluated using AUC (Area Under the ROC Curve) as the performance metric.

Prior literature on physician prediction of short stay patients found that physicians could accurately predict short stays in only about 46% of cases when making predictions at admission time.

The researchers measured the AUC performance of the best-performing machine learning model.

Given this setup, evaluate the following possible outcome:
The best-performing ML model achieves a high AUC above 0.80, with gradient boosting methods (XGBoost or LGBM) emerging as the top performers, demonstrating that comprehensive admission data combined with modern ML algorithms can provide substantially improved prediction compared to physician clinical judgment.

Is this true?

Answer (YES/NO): NO